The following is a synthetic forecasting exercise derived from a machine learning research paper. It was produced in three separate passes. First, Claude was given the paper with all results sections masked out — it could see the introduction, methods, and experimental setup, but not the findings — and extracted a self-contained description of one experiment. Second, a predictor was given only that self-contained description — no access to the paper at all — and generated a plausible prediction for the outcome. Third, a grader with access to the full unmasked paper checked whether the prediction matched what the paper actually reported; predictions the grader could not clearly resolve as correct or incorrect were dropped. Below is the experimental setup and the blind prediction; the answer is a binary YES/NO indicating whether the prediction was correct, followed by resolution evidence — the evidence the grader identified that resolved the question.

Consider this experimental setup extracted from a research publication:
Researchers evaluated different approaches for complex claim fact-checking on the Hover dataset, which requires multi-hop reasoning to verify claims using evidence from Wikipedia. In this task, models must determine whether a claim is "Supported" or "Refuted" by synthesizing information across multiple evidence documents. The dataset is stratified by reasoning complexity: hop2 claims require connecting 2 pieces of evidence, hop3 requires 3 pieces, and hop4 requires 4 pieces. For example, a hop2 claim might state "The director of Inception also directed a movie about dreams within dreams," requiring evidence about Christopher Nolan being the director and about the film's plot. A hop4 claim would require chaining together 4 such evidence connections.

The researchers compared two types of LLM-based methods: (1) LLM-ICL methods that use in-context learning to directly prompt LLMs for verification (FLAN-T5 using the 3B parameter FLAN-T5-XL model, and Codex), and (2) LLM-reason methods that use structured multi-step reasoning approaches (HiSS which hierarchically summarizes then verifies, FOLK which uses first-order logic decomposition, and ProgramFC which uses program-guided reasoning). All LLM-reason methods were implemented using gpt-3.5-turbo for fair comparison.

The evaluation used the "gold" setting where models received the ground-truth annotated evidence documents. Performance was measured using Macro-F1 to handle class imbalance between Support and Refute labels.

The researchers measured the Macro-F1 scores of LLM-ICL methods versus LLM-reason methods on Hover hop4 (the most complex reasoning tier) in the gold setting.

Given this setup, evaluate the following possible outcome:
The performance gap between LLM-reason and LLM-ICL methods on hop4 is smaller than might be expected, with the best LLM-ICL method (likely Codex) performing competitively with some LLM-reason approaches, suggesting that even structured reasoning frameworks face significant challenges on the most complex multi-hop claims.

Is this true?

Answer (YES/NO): YES